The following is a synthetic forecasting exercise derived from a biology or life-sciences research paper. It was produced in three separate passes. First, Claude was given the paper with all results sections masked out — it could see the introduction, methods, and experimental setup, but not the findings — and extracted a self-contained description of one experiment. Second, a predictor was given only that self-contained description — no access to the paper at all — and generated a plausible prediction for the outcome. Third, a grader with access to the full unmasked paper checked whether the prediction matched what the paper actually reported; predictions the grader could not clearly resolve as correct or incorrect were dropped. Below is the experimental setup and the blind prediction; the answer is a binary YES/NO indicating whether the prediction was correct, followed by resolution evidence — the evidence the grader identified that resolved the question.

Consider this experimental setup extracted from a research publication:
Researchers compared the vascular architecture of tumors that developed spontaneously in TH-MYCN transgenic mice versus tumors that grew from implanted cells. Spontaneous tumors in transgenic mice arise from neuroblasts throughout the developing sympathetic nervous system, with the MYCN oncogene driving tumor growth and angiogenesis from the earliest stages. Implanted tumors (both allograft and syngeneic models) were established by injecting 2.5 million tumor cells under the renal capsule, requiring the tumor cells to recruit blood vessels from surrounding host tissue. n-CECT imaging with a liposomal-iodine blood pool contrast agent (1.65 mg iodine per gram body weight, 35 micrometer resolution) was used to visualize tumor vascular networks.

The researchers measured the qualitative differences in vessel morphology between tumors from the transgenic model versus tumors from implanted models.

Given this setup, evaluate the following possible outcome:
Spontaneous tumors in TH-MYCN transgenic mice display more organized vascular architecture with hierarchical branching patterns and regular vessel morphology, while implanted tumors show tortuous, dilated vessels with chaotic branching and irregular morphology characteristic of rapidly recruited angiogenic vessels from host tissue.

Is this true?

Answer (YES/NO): NO